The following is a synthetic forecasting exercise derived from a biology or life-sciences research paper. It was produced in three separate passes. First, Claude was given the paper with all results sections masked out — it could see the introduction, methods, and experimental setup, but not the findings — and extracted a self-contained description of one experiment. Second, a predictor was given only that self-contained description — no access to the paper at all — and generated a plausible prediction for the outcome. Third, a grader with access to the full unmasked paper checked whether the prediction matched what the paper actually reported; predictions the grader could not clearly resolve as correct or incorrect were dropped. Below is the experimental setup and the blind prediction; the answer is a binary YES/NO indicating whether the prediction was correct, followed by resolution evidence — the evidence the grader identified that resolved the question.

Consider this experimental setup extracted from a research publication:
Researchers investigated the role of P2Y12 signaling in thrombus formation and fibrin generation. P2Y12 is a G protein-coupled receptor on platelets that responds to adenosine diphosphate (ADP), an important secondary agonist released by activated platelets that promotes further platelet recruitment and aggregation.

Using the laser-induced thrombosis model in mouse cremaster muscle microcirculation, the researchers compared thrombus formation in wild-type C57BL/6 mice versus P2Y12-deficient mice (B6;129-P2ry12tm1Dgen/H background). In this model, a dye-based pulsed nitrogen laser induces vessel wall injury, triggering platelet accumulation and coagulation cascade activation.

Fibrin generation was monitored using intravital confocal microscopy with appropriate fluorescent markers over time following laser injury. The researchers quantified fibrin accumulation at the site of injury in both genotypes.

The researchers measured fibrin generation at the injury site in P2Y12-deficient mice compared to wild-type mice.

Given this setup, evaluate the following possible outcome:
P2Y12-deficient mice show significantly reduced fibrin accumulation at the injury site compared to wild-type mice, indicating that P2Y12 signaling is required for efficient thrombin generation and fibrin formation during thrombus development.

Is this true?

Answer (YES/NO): NO